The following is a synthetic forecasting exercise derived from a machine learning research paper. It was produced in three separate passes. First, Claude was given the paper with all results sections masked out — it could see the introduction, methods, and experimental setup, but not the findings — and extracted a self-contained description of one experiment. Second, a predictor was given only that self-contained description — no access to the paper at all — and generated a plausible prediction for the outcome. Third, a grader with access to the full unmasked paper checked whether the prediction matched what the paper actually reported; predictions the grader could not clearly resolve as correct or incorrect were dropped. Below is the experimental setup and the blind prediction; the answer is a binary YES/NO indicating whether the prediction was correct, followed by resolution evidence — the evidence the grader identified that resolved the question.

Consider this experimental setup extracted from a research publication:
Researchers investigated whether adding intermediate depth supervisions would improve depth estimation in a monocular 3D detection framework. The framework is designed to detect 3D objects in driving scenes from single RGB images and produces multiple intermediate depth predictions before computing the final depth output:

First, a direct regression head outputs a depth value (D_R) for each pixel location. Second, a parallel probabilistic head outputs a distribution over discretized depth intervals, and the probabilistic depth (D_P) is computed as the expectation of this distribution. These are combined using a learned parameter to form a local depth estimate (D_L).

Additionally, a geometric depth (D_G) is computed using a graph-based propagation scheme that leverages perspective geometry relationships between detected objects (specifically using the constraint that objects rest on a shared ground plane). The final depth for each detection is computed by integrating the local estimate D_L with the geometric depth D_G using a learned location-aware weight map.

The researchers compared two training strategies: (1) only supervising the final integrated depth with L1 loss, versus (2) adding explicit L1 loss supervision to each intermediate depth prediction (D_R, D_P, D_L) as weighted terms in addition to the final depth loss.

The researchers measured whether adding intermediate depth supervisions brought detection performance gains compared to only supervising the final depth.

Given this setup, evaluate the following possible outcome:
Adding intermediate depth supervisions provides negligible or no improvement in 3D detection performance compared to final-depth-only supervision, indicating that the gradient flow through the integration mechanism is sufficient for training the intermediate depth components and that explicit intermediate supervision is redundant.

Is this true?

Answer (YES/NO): YES